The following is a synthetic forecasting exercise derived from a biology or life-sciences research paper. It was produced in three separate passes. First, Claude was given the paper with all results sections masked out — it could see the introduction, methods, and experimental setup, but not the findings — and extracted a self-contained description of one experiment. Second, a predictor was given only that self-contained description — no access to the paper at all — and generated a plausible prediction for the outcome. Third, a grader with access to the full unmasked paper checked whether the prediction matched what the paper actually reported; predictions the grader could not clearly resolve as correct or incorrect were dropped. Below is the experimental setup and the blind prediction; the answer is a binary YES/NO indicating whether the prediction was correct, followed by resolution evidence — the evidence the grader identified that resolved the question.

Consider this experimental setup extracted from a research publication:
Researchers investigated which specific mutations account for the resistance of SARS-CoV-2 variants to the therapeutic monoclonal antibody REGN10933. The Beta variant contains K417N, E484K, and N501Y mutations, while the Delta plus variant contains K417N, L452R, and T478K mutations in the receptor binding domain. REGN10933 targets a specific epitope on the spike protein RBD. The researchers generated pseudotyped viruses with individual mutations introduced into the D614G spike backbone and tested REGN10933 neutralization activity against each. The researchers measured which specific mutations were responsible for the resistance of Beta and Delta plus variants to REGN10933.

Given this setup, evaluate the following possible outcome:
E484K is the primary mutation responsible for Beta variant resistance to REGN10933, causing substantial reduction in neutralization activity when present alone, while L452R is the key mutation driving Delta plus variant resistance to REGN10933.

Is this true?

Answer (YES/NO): NO